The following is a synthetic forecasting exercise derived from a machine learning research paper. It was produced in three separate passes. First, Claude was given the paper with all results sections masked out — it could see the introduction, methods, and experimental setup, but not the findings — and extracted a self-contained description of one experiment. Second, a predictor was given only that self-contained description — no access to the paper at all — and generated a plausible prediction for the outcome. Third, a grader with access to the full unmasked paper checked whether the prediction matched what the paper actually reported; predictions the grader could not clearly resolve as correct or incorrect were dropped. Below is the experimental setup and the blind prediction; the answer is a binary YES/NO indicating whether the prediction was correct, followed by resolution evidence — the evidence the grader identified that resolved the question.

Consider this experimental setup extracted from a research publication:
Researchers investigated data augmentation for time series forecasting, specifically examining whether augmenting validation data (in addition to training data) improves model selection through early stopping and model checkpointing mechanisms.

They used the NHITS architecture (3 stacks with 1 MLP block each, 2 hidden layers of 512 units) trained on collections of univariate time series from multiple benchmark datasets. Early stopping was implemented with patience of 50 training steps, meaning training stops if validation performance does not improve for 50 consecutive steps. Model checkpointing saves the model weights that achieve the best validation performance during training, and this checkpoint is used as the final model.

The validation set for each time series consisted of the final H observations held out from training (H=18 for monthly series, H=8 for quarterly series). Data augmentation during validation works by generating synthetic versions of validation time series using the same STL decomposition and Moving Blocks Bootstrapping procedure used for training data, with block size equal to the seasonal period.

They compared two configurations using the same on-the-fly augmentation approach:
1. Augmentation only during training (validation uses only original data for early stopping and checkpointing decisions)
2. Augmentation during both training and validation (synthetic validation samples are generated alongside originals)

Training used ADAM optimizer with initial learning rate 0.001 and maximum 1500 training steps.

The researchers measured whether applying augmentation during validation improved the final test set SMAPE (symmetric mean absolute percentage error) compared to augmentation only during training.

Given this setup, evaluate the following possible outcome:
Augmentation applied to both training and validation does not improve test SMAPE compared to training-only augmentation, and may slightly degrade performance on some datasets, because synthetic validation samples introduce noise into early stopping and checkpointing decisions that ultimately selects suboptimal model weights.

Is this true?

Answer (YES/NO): NO